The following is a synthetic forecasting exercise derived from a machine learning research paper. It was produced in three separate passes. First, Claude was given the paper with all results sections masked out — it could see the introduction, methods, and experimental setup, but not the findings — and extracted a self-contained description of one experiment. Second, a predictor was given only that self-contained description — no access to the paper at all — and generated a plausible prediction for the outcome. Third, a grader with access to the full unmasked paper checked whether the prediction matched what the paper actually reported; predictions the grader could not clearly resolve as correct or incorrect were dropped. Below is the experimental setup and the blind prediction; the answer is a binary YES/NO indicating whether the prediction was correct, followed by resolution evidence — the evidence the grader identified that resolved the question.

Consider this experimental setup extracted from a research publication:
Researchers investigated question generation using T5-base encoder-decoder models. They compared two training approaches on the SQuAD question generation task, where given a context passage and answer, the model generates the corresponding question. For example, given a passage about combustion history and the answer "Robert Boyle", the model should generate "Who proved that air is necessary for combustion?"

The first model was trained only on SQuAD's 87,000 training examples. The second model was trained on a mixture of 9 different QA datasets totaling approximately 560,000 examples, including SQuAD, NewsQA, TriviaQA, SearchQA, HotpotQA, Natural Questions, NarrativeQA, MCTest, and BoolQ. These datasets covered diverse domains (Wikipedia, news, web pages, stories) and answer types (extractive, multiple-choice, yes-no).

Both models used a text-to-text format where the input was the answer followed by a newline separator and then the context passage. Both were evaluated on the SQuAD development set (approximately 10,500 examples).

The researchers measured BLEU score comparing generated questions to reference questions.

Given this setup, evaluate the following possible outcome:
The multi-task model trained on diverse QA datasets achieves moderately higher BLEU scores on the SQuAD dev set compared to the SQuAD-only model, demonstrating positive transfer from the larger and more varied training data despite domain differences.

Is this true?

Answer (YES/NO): NO